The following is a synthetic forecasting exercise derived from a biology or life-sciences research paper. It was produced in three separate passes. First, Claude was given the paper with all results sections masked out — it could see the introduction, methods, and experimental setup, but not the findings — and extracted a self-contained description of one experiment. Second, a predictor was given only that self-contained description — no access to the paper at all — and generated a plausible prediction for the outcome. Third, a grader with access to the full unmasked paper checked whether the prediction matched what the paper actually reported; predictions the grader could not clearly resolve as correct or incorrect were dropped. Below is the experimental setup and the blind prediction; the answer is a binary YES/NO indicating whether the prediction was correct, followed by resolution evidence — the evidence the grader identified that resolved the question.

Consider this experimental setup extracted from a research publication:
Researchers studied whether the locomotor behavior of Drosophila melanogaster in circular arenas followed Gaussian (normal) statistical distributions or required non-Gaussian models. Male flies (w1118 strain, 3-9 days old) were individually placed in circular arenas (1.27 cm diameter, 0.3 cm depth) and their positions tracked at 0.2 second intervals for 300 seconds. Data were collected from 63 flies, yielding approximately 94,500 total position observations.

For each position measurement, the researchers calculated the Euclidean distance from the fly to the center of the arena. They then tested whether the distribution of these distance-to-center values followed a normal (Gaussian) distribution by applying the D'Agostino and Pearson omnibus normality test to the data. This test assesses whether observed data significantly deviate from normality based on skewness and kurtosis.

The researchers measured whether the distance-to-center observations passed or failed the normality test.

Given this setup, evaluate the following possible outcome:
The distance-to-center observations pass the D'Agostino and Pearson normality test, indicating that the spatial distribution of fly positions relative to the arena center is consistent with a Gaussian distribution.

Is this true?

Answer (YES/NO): NO